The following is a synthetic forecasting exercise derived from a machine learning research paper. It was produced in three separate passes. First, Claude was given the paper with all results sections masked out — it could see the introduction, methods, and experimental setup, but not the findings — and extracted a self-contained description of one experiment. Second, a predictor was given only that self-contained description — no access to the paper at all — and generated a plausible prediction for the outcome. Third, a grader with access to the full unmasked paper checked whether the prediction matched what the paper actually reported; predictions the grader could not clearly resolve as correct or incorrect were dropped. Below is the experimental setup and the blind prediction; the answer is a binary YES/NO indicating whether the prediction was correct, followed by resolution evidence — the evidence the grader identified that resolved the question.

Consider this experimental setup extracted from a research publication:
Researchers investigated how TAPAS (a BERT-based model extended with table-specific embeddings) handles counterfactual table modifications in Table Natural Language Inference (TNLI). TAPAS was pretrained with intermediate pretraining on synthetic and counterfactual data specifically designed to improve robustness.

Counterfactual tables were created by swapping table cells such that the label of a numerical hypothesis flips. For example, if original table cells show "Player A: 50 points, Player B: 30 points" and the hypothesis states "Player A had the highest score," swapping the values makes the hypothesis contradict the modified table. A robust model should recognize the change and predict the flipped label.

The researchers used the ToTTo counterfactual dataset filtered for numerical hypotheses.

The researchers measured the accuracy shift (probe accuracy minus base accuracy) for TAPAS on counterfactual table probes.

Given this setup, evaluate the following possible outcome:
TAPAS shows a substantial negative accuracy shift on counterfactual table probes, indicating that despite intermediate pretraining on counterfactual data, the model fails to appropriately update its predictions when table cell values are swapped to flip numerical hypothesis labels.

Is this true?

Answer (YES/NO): NO